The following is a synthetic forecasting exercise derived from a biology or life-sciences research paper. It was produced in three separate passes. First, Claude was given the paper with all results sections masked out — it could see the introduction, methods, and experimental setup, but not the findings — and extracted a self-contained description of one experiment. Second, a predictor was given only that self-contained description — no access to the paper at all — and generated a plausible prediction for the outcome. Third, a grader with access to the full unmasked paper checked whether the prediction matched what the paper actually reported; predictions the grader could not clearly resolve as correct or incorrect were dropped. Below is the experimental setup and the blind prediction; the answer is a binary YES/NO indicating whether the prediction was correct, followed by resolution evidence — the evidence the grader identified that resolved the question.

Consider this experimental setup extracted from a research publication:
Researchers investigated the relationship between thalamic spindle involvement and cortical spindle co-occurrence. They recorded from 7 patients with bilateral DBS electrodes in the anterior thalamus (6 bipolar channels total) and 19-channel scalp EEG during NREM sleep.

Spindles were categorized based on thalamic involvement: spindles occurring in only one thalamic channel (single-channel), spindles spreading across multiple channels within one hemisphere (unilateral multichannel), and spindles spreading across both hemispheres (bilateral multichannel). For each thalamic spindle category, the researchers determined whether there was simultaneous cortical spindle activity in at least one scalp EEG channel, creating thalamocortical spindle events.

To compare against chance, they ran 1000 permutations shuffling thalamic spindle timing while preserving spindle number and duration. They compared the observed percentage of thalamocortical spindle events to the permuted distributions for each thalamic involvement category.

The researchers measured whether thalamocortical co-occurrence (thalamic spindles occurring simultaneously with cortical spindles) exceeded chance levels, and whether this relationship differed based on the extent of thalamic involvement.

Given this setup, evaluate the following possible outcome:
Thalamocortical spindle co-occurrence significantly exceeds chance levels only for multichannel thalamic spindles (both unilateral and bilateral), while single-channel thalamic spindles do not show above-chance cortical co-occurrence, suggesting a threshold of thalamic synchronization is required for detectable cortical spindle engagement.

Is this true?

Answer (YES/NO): YES